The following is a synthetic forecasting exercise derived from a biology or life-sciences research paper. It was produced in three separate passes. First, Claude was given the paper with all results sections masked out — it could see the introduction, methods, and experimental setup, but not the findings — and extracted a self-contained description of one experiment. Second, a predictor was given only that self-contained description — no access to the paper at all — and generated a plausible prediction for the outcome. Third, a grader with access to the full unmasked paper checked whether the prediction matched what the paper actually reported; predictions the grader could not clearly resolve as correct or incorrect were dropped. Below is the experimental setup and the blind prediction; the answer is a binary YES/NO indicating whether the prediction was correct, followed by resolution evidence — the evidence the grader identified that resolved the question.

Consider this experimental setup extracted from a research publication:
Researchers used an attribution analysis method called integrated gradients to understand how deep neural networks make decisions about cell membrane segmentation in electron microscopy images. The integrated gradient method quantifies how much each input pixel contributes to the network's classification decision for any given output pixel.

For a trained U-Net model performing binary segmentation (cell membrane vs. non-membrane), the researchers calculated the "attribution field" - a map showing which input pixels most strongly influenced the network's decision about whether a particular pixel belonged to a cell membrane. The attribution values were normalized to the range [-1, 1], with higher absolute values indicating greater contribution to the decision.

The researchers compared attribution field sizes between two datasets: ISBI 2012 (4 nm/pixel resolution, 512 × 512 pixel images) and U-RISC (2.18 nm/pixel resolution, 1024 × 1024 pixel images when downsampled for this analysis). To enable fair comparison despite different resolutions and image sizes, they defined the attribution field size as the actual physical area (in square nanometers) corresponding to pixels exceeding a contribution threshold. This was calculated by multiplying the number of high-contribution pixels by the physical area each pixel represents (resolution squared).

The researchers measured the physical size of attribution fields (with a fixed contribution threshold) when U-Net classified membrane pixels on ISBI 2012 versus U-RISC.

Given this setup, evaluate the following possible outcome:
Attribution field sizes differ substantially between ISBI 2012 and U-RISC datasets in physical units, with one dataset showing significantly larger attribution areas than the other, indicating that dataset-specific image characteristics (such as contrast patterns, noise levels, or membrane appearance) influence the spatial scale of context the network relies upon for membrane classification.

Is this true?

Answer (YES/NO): YES